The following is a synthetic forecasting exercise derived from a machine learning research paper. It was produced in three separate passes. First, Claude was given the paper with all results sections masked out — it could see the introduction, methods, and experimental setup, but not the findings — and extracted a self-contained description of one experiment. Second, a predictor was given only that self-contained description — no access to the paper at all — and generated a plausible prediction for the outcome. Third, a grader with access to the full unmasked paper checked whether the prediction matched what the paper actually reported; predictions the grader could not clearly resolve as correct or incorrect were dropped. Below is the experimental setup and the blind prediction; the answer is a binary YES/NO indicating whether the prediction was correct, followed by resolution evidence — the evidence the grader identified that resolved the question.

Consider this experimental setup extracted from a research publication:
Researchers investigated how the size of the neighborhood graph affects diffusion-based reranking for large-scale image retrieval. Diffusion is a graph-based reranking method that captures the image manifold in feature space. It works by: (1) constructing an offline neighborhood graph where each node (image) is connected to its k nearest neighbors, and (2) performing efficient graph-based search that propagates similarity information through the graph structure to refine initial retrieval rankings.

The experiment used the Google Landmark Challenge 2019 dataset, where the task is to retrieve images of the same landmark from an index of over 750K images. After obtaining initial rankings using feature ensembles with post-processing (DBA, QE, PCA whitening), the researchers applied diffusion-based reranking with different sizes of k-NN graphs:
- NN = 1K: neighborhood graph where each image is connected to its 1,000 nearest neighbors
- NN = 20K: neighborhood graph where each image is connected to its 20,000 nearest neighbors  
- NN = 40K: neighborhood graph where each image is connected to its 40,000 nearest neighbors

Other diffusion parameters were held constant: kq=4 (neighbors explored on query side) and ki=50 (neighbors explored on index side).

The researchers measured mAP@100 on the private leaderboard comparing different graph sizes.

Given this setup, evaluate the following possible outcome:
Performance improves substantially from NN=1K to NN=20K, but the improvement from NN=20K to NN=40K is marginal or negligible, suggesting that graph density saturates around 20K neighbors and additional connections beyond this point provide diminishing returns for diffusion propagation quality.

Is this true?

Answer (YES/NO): YES